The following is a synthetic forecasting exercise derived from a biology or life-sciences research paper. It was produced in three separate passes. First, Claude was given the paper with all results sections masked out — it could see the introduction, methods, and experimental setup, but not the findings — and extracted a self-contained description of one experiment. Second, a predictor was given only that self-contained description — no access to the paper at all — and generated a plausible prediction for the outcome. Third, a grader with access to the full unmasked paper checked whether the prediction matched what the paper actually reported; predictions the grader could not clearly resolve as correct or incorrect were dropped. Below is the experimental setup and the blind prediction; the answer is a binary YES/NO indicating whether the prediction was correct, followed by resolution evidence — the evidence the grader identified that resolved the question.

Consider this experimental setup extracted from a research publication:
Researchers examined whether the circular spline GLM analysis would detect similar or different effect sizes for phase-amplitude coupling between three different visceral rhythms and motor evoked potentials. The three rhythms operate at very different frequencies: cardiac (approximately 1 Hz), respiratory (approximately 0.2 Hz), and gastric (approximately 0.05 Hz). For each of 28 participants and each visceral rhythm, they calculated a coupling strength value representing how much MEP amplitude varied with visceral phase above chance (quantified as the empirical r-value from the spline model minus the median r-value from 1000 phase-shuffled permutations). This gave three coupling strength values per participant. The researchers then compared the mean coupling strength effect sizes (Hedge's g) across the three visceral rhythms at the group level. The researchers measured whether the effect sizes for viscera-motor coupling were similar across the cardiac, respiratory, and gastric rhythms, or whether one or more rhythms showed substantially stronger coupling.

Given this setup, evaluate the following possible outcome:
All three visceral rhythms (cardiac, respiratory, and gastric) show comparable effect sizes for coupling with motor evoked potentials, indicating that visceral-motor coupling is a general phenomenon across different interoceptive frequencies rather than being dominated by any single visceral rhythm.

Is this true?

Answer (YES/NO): YES